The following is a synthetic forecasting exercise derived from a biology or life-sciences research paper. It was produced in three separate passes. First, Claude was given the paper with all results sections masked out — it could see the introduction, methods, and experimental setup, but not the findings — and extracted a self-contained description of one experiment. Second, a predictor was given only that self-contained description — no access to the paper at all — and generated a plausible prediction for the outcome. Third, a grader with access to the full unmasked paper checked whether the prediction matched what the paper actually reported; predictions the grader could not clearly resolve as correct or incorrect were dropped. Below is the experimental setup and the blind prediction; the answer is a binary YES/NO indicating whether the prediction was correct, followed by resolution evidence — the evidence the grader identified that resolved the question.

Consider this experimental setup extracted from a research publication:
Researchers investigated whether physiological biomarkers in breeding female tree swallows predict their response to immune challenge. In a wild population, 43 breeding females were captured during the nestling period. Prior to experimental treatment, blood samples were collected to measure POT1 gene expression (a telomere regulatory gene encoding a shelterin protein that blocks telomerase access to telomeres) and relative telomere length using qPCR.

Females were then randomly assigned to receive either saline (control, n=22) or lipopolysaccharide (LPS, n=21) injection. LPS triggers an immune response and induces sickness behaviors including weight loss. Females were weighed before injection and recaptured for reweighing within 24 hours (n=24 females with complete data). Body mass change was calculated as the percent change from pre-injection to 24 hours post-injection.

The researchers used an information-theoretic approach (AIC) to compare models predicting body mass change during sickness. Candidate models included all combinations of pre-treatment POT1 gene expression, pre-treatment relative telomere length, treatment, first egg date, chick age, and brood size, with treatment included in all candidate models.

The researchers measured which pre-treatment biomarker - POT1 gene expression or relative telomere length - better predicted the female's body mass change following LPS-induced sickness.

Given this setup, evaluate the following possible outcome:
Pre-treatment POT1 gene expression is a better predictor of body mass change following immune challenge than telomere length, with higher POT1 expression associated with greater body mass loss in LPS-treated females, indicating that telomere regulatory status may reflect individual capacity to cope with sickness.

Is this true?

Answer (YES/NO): NO